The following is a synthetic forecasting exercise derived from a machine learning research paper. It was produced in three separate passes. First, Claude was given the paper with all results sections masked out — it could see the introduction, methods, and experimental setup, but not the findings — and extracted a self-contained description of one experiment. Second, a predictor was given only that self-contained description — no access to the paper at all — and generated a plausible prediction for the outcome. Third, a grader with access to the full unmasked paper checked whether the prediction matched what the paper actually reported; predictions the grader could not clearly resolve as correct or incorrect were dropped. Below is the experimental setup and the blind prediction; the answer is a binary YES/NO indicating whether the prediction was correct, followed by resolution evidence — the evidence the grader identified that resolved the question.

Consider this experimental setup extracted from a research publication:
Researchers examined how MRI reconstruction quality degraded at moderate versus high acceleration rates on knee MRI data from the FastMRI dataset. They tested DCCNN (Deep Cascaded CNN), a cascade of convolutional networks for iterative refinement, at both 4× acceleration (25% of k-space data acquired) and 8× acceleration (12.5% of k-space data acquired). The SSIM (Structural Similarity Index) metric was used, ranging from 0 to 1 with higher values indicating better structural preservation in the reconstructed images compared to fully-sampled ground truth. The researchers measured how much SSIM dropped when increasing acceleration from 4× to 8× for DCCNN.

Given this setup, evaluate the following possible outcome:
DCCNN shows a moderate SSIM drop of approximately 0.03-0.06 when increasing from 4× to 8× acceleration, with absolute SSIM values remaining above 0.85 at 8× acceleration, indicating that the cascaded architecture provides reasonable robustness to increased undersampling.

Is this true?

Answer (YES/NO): NO